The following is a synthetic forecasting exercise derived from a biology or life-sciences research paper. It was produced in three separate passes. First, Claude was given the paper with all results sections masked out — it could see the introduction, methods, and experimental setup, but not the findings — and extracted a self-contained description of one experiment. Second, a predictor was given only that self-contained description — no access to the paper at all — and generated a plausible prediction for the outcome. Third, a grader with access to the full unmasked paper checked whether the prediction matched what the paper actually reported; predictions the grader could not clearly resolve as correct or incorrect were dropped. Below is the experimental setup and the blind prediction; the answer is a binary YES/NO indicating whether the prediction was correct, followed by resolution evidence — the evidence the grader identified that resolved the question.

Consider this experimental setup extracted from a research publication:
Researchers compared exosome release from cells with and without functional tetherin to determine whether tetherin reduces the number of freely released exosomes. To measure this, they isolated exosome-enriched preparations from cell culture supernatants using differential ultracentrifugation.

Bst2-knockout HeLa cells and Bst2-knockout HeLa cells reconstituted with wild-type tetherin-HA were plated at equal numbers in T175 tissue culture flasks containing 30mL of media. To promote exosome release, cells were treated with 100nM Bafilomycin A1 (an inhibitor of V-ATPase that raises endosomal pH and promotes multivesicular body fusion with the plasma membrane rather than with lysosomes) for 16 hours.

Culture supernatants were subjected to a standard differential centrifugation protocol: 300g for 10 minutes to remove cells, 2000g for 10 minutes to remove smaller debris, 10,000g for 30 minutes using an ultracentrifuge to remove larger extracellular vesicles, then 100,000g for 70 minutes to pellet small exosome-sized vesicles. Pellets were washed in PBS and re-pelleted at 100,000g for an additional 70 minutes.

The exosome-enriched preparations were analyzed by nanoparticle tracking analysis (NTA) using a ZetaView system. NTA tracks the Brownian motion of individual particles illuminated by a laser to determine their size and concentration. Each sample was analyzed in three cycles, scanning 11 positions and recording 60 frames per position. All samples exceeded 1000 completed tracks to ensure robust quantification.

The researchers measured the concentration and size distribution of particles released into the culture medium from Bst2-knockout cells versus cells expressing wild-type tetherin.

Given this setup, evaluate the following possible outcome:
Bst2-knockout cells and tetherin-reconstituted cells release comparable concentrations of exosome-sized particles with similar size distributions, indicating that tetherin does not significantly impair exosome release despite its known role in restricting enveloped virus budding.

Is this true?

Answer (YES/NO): NO